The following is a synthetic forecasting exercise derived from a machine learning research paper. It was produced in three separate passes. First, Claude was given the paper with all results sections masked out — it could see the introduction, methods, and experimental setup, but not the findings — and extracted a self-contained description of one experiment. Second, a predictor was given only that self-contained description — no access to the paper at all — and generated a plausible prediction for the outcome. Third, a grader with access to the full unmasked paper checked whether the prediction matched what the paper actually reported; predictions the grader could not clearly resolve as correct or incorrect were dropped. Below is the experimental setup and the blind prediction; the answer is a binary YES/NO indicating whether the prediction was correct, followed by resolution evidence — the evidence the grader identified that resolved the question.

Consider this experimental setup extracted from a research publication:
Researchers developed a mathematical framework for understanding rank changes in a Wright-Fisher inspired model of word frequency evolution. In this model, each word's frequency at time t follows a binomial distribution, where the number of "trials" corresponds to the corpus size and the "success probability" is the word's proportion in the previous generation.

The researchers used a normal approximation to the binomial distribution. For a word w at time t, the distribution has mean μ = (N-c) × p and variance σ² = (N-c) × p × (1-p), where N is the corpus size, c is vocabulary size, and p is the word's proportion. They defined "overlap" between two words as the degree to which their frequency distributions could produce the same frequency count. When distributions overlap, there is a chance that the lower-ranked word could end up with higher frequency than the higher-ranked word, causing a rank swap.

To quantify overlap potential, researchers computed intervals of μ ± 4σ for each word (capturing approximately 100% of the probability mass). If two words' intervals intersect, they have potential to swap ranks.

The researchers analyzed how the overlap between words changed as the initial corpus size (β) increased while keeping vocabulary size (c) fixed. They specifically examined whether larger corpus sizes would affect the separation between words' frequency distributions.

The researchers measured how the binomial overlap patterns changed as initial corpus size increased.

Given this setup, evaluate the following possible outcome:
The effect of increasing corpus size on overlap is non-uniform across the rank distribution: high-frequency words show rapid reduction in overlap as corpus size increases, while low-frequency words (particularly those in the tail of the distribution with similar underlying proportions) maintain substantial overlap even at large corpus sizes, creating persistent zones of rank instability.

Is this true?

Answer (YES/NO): NO